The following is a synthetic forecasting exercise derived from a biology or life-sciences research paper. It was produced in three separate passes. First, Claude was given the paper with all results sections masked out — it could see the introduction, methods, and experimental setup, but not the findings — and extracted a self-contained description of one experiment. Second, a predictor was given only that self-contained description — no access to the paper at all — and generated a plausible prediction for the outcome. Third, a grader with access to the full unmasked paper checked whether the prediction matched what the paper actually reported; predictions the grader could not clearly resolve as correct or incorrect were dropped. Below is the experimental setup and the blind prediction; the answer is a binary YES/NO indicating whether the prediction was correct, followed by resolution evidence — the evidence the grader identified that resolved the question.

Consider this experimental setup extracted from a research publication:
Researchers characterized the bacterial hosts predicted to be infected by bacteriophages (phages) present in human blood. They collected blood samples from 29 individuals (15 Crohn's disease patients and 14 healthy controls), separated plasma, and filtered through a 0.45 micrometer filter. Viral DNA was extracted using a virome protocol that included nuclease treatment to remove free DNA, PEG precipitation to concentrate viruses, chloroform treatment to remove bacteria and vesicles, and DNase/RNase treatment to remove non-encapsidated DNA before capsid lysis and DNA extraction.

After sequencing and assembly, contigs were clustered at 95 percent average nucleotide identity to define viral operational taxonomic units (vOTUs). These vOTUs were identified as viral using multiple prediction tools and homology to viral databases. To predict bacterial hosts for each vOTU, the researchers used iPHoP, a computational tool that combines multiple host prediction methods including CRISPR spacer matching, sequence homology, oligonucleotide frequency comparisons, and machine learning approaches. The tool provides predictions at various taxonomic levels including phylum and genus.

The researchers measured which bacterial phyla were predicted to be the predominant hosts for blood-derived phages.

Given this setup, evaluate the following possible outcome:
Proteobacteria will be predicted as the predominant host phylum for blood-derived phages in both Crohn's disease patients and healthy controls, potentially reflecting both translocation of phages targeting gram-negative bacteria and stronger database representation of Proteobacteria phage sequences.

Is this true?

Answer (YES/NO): YES